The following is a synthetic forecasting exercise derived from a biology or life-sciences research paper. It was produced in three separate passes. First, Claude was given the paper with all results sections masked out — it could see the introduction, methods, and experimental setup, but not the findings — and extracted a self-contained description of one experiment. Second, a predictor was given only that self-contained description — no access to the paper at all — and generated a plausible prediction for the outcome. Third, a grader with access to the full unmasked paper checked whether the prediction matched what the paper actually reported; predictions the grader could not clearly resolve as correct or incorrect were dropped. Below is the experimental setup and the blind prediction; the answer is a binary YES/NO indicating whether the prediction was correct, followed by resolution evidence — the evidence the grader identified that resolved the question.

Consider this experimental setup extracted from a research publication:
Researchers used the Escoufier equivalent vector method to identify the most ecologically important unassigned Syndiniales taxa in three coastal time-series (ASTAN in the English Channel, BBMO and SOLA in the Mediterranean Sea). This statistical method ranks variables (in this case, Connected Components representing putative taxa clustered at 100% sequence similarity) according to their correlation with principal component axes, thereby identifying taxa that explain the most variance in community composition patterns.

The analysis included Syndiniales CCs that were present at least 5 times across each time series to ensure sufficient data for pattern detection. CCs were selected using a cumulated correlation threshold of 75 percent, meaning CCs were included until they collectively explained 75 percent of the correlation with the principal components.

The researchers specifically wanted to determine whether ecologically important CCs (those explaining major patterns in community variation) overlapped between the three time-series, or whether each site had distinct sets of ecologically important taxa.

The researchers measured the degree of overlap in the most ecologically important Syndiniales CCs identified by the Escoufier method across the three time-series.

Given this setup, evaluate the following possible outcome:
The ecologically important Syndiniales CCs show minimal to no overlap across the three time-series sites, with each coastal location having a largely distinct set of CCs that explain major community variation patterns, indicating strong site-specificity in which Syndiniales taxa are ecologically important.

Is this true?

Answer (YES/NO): YES